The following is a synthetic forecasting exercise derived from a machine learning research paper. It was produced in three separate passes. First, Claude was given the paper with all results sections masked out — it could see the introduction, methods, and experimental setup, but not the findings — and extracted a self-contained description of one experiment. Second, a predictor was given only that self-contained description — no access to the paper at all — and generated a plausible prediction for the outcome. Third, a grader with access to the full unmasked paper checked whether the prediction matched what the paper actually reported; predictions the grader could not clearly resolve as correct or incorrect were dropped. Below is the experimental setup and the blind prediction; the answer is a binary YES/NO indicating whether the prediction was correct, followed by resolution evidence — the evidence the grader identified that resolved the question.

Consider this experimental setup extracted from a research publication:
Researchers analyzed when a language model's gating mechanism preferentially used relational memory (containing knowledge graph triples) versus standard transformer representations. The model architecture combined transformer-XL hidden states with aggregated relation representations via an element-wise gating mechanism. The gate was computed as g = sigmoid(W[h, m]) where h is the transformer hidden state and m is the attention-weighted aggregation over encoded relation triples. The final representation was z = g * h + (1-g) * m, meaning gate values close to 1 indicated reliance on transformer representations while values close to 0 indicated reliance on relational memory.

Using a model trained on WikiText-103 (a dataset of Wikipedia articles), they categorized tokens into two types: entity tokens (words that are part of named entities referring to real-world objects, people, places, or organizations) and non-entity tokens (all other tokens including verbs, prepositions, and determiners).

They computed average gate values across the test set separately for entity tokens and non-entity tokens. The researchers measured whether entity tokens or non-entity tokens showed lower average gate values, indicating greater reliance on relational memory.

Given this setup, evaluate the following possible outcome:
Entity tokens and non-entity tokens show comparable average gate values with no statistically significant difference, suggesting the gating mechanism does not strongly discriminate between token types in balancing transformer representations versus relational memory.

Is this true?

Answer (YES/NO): NO